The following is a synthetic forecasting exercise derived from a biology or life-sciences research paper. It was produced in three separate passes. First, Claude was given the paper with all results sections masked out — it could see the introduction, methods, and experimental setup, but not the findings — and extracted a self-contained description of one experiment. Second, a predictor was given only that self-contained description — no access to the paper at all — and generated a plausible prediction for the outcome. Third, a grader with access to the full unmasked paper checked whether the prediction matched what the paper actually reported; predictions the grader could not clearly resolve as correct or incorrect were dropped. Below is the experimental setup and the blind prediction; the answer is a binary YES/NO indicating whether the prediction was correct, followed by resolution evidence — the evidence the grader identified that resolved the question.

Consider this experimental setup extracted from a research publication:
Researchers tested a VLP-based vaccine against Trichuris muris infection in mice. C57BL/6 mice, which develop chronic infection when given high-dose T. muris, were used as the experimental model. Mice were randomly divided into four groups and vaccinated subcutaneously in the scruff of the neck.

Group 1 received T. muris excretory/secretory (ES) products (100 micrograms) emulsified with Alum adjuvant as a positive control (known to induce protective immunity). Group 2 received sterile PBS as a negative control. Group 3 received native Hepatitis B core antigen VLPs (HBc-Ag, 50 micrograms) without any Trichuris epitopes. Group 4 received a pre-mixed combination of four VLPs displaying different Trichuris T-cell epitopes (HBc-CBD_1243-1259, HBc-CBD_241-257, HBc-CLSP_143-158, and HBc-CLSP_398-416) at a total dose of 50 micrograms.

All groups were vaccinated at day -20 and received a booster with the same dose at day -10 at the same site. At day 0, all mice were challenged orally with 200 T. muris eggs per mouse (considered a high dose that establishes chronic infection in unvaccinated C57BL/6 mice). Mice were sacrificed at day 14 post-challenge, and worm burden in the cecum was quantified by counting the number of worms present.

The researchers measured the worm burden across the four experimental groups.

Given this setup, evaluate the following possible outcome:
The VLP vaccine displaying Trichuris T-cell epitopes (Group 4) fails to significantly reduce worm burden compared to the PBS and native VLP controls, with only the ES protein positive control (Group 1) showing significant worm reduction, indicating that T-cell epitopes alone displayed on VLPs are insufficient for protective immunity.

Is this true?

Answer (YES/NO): NO